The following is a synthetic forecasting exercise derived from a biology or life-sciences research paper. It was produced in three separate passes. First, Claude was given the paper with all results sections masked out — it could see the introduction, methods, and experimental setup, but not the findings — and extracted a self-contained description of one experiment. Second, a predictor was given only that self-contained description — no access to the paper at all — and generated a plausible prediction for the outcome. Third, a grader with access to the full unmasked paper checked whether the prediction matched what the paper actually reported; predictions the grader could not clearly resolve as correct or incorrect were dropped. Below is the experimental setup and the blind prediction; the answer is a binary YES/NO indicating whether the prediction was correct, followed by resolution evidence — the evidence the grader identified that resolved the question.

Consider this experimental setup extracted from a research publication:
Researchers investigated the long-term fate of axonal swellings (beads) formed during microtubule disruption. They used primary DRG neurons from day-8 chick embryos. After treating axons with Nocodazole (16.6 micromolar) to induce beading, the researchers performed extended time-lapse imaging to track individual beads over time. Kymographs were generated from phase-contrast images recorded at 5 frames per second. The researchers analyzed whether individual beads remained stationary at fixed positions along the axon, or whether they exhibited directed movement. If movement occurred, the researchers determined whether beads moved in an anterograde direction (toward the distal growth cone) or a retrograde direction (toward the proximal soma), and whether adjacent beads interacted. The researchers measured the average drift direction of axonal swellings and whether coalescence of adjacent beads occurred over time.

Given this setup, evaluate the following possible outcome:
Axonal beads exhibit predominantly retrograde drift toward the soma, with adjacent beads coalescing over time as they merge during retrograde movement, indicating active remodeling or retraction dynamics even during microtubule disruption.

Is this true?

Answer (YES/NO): YES